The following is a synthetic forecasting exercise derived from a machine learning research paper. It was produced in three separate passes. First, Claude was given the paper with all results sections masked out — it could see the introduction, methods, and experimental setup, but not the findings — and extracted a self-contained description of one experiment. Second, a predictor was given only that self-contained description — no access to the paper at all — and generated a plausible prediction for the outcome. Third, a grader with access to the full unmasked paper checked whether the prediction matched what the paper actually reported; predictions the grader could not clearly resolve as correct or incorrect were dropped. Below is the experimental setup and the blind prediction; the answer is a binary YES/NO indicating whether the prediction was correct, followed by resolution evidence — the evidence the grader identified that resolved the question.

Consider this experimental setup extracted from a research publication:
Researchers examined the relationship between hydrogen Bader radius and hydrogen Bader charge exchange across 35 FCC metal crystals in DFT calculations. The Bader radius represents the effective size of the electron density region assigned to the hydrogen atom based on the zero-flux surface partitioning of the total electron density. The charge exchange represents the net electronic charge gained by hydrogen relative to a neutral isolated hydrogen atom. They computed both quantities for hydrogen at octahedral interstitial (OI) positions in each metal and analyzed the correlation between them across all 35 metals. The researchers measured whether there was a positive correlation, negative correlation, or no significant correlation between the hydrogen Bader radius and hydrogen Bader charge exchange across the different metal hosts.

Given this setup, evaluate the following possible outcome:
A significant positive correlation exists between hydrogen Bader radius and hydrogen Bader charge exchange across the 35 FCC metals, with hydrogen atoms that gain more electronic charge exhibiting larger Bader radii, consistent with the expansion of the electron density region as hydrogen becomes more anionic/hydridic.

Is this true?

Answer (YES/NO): YES